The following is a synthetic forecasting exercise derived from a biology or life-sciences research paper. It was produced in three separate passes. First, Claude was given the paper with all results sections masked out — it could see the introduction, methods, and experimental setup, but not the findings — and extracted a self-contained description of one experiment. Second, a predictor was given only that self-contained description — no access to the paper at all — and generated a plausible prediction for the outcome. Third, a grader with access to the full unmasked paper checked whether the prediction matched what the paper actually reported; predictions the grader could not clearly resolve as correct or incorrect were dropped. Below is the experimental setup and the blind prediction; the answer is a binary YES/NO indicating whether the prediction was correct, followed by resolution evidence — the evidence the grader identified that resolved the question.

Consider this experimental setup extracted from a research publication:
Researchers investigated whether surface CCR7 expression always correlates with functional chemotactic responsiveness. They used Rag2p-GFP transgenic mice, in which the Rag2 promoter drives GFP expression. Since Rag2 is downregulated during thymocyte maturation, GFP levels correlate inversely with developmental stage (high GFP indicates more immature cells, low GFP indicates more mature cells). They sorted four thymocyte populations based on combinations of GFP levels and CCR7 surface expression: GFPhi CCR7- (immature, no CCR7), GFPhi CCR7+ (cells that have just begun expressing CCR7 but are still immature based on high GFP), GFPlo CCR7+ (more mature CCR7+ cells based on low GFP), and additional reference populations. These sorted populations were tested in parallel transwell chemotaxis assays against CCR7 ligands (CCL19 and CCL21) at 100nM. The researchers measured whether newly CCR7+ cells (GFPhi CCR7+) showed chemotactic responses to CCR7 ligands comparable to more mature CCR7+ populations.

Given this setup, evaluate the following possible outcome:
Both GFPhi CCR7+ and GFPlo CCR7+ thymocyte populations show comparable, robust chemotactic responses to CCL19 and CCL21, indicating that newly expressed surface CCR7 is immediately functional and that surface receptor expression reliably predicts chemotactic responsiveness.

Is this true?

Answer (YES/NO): NO